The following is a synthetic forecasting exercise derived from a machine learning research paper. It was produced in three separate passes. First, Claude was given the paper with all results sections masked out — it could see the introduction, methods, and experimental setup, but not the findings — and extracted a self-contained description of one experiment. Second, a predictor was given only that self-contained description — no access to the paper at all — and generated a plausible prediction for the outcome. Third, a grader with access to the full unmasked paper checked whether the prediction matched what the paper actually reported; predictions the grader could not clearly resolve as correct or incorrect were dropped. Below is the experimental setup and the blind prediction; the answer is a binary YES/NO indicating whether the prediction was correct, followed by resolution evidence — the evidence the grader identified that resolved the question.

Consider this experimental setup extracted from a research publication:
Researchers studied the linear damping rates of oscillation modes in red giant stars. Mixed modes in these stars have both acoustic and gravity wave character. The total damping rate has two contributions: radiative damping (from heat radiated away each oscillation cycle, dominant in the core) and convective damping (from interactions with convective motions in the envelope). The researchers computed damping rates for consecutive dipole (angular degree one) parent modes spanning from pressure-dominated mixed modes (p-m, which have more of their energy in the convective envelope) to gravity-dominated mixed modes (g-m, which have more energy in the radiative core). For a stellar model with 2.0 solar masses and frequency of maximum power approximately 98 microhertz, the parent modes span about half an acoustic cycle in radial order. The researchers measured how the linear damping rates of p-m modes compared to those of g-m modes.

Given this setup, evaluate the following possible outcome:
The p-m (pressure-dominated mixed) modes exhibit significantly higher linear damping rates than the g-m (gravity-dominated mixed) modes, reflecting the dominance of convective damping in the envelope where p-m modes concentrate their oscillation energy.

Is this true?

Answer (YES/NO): YES